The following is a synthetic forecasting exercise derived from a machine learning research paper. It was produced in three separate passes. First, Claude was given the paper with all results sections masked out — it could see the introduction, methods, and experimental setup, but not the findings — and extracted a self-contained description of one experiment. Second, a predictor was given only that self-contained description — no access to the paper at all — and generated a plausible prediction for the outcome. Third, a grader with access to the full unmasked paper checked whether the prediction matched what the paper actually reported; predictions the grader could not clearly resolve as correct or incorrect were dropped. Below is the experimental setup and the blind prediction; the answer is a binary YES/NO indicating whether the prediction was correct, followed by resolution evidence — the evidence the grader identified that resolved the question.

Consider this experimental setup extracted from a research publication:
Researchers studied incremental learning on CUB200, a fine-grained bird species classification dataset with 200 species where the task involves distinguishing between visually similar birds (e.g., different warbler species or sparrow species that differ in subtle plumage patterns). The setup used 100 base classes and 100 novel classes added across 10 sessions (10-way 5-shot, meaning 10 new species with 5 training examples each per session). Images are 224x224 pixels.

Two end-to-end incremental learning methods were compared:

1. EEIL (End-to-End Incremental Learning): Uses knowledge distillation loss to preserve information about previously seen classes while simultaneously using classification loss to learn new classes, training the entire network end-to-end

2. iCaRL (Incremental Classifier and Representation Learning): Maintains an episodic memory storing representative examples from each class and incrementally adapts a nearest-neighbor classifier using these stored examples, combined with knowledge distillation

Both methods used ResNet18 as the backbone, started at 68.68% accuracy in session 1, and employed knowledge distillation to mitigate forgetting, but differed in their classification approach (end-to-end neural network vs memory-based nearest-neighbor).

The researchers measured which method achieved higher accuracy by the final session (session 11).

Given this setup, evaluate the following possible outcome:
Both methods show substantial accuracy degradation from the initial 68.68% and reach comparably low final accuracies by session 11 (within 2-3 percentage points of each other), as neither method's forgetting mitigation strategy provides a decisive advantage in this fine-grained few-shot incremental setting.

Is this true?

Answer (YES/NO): YES